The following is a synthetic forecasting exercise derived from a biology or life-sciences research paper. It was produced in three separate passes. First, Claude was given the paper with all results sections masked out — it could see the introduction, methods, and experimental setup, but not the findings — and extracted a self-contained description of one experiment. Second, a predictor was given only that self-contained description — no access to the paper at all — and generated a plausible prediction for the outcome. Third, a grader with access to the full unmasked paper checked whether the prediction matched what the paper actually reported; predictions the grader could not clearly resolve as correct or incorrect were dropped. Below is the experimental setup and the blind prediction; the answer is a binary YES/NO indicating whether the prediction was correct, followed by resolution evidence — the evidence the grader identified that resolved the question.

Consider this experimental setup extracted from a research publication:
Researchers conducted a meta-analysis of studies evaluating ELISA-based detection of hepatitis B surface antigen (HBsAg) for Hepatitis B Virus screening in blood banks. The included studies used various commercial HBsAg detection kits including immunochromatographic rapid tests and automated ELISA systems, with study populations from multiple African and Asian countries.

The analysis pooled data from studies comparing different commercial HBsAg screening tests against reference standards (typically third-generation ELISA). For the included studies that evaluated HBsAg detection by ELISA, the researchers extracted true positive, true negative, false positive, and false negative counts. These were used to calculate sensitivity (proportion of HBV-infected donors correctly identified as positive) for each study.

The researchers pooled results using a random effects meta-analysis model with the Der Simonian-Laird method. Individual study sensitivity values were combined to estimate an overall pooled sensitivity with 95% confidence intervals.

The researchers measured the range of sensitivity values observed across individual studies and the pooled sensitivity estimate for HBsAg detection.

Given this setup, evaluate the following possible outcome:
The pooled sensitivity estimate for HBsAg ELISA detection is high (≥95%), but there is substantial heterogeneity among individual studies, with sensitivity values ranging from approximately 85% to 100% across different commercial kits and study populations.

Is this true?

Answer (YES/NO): NO